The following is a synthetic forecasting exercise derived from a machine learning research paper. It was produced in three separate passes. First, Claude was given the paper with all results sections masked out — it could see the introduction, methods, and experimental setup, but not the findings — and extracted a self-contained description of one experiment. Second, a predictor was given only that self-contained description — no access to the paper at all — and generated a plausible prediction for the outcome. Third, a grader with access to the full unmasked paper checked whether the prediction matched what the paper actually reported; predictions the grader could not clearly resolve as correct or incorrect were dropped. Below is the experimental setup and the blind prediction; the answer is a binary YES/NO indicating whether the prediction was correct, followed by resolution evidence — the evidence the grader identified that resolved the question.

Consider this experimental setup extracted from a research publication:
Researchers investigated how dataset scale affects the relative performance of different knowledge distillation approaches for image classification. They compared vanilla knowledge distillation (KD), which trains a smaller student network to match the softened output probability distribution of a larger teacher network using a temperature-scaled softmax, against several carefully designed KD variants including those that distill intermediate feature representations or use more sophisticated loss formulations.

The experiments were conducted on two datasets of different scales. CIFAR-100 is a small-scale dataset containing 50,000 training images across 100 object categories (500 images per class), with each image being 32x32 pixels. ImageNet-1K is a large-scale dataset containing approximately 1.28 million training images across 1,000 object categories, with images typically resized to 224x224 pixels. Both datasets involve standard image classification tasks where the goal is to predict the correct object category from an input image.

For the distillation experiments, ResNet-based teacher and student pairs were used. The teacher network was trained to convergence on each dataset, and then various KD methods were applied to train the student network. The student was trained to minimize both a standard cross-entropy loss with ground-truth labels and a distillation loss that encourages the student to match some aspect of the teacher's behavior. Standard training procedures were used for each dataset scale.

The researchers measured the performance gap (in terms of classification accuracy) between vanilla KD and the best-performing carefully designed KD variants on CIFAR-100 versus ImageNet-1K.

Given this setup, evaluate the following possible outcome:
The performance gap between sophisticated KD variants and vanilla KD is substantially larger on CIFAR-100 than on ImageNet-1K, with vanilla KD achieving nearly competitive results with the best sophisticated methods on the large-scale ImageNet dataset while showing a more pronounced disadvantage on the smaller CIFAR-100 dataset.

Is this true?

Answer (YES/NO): YES